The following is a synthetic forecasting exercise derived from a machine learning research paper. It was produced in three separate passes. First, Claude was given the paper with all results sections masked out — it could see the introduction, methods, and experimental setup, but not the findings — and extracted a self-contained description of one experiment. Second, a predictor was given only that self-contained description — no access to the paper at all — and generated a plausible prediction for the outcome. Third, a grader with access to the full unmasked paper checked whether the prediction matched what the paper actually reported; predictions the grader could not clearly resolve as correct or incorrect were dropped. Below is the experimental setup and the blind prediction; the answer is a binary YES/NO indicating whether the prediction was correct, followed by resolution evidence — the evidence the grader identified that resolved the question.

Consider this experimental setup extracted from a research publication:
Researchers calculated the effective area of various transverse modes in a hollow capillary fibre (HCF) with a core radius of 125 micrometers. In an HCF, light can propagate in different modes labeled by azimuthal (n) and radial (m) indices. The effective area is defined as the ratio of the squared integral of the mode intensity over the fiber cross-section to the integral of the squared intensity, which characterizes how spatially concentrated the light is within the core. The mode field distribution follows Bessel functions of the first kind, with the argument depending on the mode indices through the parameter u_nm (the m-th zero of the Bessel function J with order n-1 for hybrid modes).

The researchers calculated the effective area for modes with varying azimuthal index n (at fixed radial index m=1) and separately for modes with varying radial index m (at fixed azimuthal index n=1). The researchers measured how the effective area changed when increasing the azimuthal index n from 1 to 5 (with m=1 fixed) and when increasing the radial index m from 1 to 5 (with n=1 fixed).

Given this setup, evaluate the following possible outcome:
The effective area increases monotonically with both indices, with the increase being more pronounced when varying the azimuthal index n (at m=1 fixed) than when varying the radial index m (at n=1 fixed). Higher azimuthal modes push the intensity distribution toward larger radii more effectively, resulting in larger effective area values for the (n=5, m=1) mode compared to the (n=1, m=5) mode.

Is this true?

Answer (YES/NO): NO